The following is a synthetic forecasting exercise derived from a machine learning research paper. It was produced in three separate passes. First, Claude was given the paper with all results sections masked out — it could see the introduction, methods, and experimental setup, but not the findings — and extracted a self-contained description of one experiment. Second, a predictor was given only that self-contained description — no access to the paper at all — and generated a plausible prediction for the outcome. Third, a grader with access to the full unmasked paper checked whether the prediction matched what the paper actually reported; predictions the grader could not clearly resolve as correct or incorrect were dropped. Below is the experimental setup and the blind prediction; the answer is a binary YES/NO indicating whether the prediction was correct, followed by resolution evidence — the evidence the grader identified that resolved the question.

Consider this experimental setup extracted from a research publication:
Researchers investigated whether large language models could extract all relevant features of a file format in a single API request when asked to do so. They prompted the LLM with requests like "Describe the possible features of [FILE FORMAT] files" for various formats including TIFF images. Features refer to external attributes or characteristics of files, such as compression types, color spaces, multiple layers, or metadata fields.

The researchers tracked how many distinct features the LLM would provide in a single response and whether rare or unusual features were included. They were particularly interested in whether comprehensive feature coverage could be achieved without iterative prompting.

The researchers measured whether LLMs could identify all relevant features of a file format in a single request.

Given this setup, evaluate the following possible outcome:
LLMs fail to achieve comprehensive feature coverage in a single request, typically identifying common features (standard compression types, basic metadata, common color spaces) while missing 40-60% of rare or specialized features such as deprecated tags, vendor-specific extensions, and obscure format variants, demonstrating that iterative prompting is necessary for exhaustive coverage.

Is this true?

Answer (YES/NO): NO